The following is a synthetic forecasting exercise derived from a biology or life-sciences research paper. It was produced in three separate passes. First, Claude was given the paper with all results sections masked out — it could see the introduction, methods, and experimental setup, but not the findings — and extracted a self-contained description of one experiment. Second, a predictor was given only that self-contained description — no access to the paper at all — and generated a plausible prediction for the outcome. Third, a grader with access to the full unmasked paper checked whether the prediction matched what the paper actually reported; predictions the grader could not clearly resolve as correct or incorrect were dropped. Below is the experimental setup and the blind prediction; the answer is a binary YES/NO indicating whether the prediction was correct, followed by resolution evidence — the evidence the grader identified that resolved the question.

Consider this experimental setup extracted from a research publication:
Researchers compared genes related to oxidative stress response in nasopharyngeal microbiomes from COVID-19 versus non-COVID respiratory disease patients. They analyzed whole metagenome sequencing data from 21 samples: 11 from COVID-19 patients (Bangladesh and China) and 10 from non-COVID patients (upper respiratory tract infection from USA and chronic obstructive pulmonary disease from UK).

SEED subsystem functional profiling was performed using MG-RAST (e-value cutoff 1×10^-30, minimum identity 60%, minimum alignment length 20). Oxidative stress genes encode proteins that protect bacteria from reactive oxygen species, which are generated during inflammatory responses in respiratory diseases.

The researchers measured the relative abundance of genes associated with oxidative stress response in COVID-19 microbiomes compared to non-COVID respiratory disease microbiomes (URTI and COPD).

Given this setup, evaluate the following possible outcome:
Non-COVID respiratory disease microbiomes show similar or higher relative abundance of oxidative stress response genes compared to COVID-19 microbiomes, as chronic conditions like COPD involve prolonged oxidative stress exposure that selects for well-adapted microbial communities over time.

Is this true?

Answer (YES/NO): YES